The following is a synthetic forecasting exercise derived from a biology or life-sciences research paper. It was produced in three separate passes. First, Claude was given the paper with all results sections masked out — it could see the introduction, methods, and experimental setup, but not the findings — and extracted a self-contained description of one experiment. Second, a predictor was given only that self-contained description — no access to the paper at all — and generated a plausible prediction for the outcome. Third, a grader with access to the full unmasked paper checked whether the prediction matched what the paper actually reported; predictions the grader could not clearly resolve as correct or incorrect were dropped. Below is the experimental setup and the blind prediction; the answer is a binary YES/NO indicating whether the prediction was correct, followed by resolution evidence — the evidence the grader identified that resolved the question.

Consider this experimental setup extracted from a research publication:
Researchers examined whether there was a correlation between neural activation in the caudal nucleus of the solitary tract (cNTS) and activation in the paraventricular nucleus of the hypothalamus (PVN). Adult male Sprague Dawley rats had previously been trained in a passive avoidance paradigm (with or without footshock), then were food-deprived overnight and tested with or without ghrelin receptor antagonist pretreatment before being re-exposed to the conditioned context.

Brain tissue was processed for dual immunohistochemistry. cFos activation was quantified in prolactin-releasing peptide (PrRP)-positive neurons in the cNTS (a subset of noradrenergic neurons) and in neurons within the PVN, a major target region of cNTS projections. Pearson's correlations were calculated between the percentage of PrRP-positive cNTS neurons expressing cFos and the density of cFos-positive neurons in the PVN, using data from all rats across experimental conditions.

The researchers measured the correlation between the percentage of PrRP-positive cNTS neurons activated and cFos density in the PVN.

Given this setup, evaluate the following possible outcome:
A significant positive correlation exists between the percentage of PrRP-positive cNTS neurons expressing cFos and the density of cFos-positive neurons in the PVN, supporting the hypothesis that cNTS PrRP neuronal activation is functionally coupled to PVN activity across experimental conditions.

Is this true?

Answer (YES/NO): NO